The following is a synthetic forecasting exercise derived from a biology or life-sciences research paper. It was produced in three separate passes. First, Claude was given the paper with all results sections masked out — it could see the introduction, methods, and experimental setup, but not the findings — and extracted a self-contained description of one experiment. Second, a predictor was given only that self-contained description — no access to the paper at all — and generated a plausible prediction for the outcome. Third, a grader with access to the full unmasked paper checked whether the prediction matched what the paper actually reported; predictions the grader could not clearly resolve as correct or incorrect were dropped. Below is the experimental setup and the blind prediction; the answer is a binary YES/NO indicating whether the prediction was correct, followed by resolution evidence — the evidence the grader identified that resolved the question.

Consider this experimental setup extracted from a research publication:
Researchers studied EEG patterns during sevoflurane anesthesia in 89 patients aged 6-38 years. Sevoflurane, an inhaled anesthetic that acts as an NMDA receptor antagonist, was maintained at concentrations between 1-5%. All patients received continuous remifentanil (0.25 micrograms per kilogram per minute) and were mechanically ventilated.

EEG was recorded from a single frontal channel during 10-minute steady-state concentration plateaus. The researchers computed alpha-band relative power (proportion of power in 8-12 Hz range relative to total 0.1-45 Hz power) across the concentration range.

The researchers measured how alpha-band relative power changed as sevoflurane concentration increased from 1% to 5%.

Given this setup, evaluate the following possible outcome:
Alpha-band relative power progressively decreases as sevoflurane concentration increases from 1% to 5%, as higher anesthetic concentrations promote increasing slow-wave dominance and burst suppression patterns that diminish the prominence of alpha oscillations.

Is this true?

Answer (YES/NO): YES